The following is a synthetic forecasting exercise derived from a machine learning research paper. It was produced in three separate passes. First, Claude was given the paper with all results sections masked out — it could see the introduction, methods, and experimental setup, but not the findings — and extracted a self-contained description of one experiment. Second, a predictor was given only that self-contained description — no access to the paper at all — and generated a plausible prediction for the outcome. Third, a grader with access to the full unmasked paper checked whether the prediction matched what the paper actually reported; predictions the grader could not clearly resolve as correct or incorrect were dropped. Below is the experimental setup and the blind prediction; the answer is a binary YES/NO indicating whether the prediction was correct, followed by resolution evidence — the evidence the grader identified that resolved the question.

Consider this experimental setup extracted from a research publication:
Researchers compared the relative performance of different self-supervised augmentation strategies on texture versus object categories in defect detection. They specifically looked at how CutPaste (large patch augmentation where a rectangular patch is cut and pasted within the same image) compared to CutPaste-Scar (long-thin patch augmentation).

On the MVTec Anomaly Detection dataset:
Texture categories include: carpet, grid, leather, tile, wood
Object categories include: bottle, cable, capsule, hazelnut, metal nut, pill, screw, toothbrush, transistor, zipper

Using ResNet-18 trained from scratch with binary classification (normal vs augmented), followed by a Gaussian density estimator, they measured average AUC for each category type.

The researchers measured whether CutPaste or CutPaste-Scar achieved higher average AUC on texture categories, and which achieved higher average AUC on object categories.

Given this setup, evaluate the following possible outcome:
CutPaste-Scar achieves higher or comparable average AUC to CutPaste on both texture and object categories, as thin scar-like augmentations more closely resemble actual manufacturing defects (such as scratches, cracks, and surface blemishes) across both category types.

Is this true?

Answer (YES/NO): YES